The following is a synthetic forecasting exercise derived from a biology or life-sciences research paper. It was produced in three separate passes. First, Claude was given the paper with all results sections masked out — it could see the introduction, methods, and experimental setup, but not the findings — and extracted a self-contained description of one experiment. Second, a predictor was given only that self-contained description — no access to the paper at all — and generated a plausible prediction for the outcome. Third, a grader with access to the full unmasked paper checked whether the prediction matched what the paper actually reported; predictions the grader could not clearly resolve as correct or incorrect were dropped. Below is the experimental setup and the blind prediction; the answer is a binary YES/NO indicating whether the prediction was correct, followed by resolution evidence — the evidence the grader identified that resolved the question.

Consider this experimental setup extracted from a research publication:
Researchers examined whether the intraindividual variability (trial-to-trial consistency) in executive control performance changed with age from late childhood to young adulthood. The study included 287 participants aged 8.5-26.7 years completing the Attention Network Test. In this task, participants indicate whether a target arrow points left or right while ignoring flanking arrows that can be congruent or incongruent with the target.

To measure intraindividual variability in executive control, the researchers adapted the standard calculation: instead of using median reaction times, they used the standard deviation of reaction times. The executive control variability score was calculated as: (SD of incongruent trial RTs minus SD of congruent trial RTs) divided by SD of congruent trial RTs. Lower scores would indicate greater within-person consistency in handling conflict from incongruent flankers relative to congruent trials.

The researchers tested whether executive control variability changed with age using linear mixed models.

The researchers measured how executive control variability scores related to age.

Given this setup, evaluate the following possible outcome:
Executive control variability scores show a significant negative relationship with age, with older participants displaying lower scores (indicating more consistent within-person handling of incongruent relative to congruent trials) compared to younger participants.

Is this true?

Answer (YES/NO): NO